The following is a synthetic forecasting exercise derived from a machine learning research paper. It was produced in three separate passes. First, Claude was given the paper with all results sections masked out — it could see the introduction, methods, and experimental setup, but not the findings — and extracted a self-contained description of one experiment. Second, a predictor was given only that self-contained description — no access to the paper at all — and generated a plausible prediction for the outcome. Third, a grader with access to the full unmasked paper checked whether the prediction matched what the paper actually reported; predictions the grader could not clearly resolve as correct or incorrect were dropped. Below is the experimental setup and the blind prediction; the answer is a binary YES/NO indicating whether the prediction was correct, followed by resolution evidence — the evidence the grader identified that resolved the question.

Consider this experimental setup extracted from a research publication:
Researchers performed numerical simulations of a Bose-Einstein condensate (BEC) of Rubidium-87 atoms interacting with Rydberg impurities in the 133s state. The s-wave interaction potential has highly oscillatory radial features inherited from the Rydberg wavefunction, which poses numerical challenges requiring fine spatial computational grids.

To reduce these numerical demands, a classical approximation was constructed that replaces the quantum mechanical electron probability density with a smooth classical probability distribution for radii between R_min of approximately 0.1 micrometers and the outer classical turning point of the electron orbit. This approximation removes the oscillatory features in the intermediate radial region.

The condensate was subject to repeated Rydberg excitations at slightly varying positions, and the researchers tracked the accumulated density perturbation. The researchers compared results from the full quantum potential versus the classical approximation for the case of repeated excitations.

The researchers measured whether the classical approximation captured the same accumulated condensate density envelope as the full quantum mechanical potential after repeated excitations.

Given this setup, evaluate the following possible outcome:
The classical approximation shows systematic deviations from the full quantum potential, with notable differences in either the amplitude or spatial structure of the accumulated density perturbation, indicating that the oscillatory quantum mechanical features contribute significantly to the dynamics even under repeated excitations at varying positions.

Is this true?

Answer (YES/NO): NO